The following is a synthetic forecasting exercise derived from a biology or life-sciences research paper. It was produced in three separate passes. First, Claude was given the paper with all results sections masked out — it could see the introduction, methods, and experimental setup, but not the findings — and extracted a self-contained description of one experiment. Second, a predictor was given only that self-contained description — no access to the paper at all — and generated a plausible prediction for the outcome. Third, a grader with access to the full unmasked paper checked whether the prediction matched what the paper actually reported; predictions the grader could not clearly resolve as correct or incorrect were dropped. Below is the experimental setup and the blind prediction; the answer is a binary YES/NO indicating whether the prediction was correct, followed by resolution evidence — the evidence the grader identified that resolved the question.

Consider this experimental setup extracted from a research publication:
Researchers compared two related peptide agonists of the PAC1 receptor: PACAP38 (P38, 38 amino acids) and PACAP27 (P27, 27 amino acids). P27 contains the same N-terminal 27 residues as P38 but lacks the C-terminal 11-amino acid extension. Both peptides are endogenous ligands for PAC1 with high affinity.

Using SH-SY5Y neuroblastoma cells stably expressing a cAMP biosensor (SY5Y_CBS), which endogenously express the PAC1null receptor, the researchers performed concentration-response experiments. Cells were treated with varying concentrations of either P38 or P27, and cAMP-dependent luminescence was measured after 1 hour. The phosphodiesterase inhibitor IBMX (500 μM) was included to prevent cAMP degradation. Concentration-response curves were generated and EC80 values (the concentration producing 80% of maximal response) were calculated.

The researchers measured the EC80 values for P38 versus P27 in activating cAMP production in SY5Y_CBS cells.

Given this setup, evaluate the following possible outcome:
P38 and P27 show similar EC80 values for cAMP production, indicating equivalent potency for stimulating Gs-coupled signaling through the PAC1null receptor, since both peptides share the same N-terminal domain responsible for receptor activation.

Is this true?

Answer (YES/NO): YES